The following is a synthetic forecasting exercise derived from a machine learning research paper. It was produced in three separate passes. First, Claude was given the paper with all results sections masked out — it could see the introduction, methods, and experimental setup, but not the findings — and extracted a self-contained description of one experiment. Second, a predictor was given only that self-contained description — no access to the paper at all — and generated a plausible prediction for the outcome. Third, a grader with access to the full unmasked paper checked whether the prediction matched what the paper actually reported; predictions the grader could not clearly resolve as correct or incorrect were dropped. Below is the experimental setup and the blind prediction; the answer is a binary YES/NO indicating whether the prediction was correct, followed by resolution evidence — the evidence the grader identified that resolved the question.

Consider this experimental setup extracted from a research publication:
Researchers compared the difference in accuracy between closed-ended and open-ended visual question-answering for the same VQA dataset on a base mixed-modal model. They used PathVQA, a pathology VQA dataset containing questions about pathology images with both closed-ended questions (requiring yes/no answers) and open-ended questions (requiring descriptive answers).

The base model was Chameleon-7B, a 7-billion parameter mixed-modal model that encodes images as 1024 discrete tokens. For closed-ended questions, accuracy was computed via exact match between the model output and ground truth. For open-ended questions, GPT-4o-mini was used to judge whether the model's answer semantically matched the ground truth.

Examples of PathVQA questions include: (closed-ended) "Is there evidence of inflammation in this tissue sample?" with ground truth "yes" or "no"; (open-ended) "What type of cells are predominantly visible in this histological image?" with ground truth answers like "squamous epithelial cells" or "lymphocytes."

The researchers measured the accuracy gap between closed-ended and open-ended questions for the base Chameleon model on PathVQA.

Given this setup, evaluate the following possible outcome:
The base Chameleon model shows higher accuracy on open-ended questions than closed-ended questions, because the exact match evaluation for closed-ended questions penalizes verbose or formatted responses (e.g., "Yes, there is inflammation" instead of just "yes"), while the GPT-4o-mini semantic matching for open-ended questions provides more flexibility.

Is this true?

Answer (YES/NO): NO